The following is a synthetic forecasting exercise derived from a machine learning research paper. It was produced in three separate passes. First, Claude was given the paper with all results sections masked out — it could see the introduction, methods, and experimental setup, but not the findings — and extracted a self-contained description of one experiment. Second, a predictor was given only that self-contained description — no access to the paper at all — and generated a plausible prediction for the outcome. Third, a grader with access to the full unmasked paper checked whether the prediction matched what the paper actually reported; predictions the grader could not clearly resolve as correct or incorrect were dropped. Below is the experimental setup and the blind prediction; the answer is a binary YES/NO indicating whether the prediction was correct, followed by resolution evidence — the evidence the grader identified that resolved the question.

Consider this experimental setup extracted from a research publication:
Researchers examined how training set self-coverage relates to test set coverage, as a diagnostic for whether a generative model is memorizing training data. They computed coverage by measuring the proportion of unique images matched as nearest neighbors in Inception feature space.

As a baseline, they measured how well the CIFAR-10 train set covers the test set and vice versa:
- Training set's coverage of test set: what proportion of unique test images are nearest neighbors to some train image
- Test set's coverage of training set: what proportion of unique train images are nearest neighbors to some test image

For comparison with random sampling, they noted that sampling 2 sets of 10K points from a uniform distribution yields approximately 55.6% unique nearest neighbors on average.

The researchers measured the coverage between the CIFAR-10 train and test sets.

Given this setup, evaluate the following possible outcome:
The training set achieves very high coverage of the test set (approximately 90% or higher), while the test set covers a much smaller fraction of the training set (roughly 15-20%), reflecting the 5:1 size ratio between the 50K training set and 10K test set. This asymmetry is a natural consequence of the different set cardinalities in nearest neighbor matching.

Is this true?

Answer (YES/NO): NO